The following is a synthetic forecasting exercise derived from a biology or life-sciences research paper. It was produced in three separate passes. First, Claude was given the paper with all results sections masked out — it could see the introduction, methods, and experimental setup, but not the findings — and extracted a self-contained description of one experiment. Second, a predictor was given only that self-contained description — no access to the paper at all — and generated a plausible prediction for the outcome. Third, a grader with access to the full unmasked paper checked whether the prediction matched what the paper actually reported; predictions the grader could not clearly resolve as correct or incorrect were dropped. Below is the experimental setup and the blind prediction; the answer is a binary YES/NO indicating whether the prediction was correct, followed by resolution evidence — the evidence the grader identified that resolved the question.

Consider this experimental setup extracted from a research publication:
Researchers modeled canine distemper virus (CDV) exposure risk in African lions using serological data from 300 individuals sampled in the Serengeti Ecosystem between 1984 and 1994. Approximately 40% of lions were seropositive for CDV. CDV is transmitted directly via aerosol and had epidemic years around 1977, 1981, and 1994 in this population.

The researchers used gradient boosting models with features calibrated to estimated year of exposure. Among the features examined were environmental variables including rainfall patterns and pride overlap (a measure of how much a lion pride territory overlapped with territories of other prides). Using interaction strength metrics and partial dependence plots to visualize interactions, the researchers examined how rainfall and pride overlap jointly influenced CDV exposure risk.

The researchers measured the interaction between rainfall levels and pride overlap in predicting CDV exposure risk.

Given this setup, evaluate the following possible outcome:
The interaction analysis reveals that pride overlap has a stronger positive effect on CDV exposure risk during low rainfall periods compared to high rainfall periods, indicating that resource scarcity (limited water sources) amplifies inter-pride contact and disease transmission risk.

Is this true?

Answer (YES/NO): YES